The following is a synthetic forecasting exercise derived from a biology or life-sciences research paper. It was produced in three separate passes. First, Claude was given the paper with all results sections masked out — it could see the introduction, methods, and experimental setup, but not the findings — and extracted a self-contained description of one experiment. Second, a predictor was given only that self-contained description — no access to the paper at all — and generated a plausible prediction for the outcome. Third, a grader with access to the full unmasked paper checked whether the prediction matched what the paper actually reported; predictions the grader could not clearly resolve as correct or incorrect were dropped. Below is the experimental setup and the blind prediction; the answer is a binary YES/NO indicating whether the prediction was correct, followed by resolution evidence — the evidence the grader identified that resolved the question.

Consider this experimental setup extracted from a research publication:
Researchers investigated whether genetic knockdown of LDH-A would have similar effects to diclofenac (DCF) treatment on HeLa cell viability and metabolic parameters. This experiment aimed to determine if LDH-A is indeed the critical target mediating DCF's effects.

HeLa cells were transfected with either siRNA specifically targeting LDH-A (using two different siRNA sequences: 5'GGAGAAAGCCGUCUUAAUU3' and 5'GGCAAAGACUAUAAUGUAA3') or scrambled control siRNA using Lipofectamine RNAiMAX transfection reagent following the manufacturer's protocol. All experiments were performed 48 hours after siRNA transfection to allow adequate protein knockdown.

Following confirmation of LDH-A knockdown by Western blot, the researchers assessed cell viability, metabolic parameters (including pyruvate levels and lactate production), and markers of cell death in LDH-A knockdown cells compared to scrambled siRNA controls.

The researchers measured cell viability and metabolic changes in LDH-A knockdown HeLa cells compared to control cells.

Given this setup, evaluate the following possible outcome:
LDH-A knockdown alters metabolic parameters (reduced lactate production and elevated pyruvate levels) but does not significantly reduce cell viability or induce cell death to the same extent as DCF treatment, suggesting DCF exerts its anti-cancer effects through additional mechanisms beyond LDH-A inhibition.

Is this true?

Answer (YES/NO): NO